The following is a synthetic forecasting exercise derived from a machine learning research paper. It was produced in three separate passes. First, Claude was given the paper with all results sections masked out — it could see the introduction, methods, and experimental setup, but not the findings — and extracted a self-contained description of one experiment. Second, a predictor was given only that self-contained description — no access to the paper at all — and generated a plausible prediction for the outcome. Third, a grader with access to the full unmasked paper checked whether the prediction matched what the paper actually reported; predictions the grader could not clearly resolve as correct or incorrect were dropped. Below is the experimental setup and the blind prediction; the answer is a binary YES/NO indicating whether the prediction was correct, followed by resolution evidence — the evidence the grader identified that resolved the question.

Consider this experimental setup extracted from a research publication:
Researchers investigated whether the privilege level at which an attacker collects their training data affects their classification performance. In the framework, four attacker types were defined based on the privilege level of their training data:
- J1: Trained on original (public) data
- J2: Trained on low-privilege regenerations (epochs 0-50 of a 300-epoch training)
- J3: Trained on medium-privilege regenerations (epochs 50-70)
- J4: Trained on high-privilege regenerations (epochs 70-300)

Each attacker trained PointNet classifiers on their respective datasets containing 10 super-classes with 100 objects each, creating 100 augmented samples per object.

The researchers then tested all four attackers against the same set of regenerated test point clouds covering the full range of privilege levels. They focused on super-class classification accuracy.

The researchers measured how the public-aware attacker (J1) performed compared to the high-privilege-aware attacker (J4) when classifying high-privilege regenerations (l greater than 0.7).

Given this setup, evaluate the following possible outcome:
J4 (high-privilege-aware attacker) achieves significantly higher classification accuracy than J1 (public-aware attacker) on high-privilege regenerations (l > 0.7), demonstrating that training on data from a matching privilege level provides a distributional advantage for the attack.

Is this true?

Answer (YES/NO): YES